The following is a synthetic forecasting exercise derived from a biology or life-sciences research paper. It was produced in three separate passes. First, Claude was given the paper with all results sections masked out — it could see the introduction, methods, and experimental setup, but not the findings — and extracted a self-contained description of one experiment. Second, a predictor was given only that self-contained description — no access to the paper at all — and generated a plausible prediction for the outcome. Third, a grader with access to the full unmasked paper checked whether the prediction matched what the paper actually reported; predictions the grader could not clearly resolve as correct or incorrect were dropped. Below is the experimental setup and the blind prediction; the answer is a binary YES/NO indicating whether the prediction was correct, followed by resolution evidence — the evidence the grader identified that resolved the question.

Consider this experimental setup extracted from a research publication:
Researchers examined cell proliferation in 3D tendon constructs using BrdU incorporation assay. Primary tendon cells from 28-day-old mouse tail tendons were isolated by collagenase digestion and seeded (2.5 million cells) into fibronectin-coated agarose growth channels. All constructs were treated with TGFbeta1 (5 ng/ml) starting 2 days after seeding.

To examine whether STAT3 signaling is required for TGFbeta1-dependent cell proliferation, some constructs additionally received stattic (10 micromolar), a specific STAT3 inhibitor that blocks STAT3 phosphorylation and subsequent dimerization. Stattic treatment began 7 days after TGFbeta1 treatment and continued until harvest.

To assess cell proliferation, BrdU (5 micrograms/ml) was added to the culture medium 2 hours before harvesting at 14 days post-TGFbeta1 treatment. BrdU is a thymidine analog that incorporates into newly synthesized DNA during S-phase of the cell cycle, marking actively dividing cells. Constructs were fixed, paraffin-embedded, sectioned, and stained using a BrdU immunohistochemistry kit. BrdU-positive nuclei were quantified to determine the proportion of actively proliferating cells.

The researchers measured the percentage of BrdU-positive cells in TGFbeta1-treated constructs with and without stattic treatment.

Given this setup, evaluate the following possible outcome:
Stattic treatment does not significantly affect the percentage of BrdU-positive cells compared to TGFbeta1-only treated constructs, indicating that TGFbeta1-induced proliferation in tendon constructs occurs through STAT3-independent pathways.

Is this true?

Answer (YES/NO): NO